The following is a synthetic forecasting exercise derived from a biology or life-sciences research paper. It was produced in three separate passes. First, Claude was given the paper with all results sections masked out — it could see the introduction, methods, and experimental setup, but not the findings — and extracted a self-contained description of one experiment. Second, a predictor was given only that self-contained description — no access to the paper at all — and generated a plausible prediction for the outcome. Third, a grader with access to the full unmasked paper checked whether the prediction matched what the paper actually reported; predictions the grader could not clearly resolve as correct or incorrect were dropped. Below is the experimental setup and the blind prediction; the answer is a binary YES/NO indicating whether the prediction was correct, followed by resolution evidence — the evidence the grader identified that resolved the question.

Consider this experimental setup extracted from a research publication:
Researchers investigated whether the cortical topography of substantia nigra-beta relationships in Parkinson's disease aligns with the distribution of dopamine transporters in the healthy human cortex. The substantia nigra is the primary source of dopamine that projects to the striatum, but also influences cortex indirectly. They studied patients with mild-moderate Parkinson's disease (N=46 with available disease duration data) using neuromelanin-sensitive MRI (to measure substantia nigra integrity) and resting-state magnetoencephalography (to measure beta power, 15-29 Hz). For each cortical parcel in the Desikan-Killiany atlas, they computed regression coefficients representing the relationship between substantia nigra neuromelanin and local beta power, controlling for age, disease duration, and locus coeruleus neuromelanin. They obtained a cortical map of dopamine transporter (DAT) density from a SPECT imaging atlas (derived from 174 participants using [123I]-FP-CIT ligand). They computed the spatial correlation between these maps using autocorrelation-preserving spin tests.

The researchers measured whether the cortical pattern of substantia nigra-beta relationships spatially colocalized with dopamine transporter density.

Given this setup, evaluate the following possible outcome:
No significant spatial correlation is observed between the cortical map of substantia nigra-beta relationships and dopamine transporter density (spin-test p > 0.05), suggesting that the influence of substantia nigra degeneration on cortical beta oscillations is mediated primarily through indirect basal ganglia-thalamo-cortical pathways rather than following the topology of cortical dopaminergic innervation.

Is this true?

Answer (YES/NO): YES